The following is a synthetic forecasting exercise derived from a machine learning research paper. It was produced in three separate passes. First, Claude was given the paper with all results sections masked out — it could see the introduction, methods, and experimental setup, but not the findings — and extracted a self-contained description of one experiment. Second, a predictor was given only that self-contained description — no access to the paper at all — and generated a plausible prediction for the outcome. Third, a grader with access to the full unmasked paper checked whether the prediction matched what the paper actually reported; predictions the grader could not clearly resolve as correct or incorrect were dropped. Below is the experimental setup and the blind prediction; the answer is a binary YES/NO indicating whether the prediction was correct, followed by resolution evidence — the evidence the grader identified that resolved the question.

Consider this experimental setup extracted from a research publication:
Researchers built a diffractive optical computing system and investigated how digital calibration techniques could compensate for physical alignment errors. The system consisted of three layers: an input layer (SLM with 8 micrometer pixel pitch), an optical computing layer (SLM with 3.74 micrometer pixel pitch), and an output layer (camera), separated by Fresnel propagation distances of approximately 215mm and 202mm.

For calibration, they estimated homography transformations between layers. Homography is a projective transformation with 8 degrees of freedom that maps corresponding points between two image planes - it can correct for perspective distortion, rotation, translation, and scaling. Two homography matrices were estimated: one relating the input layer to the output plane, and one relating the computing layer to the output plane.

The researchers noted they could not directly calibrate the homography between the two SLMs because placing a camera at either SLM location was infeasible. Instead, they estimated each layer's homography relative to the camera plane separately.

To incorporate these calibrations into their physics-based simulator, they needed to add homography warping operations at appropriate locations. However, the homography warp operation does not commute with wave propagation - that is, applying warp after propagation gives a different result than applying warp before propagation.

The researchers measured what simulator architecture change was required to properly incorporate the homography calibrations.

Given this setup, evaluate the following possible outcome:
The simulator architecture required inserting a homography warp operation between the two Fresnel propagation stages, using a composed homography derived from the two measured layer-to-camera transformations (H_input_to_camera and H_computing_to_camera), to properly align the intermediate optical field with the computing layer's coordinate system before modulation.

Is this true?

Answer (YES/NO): NO